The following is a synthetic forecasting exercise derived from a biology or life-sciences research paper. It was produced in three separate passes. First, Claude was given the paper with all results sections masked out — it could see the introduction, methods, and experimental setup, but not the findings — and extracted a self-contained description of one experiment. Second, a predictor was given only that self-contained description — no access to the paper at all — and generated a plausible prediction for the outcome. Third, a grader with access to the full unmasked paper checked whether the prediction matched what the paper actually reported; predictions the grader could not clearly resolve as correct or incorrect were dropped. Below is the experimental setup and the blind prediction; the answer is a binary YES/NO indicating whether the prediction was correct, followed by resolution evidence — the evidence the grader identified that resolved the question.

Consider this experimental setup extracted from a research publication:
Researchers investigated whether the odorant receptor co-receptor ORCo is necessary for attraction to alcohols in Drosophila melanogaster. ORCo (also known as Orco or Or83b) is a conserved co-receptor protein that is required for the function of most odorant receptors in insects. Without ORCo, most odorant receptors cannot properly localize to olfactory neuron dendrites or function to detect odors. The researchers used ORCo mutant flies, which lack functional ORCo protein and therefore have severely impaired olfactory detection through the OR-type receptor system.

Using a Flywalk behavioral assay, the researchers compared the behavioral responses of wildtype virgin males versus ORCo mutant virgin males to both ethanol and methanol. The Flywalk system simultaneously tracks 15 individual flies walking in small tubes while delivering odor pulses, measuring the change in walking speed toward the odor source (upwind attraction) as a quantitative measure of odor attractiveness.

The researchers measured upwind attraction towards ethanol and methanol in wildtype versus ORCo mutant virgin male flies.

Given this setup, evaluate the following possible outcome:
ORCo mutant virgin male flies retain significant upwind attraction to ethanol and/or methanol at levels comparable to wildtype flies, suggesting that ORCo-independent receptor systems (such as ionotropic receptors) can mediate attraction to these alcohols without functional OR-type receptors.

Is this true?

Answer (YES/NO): NO